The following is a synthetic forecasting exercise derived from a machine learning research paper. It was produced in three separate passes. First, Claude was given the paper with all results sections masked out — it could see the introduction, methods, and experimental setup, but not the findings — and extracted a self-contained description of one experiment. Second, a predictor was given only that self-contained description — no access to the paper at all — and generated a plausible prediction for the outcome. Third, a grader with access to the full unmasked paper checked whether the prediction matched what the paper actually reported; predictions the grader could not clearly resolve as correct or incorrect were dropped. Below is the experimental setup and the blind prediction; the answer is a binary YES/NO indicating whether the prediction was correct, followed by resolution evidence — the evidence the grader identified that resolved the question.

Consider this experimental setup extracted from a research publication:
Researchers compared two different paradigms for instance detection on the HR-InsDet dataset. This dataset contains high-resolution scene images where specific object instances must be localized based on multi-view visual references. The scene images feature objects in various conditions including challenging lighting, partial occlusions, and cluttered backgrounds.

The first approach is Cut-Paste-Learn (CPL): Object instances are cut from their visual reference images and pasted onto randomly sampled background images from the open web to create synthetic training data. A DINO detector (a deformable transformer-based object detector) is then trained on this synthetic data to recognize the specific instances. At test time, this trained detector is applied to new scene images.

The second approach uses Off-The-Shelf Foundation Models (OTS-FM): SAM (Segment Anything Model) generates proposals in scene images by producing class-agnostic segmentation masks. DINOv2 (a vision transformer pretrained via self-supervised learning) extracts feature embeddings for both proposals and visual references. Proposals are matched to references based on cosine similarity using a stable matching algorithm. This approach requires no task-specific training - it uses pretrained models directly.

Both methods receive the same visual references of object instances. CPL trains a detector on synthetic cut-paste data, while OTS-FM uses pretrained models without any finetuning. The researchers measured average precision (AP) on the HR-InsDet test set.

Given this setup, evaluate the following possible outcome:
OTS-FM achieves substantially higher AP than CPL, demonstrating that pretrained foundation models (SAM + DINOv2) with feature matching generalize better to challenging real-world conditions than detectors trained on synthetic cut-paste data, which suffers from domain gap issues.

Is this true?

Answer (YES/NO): YES